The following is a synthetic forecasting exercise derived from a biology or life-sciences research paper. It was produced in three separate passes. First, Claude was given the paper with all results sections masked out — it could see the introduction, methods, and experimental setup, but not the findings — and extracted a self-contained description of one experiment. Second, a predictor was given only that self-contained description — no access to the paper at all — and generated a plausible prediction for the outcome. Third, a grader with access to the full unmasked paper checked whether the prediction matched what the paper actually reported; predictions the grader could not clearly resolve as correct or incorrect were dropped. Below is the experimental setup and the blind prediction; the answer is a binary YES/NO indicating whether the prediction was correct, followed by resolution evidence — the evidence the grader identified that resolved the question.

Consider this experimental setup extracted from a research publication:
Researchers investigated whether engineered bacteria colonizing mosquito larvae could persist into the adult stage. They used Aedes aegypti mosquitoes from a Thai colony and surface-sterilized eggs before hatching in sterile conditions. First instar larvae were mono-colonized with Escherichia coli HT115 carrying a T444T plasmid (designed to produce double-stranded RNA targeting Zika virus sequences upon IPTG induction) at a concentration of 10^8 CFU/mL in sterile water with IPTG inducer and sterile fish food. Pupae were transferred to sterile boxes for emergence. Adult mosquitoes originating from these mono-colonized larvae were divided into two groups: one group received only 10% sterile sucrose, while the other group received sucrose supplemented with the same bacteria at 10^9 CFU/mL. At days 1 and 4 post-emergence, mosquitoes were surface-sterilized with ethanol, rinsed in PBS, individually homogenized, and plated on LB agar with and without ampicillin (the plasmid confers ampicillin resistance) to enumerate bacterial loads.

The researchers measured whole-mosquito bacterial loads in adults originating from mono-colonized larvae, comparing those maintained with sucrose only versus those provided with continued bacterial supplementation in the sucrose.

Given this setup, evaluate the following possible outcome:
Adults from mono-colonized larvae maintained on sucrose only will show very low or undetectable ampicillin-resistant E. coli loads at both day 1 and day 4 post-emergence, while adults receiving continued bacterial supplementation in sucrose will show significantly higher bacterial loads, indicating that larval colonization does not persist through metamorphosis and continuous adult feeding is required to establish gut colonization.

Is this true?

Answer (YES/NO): YES